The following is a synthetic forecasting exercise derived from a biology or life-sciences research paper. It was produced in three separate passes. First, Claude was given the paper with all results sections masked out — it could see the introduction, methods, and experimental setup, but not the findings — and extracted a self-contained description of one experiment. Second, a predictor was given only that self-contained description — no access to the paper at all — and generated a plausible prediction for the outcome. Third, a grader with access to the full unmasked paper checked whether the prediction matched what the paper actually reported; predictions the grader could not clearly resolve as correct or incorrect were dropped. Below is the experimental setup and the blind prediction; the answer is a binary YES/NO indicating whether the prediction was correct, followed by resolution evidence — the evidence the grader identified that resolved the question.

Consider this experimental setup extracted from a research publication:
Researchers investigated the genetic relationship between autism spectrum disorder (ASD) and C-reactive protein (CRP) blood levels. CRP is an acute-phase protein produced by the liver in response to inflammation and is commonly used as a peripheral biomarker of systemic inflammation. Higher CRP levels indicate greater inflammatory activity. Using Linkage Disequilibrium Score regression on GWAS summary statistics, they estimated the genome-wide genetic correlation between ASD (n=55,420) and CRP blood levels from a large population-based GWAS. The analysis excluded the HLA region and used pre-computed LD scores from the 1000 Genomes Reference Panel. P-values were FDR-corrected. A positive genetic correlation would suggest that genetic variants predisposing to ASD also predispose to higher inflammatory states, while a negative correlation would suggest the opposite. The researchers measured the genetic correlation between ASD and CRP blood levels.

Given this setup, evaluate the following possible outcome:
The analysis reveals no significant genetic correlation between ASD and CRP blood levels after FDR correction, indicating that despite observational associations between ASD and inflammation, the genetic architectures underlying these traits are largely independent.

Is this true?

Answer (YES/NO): YES